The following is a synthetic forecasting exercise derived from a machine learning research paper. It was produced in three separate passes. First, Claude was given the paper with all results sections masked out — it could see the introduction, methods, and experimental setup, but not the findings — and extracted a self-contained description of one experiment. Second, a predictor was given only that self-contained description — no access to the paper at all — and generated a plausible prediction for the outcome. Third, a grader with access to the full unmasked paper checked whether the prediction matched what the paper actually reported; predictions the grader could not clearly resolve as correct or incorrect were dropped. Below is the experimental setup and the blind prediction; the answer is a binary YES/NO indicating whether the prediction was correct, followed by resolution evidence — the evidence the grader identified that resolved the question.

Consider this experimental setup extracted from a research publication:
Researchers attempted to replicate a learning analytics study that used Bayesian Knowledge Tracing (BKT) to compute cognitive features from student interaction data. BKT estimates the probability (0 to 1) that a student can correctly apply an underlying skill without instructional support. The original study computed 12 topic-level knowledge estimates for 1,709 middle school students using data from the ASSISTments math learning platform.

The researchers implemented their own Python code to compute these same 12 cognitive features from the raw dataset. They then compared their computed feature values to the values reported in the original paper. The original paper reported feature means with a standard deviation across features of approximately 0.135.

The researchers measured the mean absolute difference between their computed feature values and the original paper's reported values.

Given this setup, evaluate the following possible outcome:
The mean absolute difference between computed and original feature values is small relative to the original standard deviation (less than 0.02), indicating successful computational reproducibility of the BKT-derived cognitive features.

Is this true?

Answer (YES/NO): YES